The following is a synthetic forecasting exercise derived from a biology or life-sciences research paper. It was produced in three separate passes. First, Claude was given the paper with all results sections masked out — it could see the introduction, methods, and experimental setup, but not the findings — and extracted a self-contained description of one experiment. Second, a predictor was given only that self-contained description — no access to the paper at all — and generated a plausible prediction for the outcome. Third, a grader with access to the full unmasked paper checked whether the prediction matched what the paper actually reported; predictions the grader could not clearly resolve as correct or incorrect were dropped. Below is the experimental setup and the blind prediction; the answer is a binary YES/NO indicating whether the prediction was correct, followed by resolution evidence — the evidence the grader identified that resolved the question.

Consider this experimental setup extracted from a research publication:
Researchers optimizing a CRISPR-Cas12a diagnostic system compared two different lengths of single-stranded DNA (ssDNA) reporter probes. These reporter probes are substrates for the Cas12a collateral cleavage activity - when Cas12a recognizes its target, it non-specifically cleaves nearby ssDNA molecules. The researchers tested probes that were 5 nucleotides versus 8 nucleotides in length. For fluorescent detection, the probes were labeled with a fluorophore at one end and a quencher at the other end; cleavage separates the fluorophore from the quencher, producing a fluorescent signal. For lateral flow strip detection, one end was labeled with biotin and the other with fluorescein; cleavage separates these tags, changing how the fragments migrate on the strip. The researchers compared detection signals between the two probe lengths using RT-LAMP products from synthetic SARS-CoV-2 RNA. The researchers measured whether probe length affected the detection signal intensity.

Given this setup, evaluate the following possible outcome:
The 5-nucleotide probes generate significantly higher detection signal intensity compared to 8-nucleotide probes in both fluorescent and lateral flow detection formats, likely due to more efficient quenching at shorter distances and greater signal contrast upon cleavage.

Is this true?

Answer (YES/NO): NO